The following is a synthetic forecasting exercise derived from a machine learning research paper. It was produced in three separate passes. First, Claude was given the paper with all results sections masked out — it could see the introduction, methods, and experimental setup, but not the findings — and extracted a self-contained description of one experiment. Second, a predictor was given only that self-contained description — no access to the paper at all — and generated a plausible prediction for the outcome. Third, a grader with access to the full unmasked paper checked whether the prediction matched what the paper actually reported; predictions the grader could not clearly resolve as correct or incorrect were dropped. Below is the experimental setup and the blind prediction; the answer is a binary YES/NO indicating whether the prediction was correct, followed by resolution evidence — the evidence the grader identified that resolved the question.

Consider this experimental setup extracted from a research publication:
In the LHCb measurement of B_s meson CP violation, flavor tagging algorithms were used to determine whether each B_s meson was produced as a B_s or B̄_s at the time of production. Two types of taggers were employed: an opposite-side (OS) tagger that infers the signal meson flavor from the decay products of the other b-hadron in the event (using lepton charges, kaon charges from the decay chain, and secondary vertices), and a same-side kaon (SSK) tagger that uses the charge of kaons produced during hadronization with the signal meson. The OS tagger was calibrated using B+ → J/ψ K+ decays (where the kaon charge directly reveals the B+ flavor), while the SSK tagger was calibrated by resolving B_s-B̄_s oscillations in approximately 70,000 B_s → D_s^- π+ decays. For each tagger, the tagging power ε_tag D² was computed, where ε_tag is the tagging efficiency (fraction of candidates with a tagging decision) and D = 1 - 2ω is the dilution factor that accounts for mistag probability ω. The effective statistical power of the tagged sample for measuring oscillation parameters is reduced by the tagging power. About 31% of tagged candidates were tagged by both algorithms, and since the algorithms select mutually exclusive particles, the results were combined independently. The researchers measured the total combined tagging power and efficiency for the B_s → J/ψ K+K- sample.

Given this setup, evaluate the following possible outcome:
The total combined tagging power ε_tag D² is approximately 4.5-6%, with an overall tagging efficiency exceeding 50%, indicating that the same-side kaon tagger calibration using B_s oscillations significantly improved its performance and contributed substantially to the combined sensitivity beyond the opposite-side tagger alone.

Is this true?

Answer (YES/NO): YES